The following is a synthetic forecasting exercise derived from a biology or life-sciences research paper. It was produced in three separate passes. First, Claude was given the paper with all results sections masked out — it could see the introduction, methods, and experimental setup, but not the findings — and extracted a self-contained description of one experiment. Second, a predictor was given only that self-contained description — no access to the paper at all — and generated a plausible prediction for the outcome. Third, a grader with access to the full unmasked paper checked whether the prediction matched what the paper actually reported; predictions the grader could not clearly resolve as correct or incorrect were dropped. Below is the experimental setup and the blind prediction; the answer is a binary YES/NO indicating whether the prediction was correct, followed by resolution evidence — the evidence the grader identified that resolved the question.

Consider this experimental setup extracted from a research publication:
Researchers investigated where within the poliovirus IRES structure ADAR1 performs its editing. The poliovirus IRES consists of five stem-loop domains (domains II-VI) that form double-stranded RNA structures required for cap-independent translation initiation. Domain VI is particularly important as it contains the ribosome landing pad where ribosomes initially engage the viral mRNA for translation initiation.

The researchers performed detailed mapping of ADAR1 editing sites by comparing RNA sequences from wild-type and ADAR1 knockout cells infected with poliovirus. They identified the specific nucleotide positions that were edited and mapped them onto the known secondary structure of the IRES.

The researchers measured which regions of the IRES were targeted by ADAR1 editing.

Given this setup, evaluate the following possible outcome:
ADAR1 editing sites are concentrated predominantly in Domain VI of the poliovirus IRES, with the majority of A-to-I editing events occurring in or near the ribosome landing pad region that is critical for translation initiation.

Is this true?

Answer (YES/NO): YES